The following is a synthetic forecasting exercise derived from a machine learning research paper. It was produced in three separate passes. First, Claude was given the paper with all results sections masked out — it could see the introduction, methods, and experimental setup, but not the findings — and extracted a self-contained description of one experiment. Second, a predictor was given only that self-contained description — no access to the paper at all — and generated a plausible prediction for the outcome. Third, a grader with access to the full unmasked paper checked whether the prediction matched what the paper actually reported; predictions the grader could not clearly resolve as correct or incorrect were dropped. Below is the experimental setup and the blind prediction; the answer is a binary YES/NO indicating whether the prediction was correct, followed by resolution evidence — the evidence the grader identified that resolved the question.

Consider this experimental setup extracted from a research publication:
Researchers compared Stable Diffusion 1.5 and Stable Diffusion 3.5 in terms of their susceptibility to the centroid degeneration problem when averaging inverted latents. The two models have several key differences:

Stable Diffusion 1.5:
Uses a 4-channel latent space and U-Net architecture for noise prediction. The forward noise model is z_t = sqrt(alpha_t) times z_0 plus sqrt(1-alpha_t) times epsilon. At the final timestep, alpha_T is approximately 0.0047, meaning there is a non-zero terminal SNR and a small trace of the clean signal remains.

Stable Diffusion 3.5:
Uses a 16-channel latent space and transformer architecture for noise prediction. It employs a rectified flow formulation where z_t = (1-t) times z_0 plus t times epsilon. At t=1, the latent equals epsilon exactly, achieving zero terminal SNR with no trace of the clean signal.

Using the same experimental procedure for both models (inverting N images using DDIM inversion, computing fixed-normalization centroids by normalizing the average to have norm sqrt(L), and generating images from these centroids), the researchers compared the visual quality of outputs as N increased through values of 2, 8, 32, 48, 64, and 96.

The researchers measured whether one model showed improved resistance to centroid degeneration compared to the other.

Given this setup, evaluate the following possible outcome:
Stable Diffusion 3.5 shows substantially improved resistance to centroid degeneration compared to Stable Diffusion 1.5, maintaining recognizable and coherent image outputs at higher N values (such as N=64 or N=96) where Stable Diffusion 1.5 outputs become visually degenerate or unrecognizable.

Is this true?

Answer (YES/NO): NO